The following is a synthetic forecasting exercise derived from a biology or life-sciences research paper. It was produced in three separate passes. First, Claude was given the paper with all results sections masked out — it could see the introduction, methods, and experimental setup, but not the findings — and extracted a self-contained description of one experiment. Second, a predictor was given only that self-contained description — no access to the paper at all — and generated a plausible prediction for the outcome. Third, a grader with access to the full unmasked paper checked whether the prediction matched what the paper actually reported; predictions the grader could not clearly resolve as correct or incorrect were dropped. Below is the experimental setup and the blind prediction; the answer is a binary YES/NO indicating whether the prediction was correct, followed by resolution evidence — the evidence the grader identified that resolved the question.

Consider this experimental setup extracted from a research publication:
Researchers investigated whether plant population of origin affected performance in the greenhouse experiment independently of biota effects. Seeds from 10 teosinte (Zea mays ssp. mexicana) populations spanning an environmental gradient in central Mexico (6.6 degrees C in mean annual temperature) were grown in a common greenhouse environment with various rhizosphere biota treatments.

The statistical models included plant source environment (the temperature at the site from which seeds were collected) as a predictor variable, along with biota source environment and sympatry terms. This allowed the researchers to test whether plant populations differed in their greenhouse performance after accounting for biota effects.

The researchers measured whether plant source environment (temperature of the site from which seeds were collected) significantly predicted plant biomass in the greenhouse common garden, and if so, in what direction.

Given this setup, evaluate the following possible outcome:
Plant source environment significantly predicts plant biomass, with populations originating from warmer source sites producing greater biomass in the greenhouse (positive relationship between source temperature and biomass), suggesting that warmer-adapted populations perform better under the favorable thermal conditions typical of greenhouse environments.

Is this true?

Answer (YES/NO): NO